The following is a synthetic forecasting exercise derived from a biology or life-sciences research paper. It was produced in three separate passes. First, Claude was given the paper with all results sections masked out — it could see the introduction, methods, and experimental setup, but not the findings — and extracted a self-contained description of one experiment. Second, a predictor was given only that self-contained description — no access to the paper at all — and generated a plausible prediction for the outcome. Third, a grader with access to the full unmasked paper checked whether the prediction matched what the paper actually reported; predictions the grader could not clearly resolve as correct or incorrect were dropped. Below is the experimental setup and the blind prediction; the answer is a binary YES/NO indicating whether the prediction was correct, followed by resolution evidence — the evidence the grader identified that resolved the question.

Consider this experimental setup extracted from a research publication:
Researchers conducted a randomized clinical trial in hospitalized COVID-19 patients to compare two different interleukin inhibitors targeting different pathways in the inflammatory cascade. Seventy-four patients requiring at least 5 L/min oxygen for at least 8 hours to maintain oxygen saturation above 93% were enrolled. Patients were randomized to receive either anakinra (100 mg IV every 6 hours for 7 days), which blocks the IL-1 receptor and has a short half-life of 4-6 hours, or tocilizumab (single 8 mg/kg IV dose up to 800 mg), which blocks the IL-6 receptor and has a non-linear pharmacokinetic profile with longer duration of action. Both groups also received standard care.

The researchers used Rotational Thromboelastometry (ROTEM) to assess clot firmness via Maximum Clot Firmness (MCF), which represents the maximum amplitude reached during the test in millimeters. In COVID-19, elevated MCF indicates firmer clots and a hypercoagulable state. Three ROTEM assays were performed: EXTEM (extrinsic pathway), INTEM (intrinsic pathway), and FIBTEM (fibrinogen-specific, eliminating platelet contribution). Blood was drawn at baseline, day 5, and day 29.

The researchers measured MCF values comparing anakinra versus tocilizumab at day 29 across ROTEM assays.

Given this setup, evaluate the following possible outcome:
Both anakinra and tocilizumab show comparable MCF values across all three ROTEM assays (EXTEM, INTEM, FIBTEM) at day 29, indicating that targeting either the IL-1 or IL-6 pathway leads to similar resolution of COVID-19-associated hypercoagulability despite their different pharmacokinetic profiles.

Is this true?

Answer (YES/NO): NO